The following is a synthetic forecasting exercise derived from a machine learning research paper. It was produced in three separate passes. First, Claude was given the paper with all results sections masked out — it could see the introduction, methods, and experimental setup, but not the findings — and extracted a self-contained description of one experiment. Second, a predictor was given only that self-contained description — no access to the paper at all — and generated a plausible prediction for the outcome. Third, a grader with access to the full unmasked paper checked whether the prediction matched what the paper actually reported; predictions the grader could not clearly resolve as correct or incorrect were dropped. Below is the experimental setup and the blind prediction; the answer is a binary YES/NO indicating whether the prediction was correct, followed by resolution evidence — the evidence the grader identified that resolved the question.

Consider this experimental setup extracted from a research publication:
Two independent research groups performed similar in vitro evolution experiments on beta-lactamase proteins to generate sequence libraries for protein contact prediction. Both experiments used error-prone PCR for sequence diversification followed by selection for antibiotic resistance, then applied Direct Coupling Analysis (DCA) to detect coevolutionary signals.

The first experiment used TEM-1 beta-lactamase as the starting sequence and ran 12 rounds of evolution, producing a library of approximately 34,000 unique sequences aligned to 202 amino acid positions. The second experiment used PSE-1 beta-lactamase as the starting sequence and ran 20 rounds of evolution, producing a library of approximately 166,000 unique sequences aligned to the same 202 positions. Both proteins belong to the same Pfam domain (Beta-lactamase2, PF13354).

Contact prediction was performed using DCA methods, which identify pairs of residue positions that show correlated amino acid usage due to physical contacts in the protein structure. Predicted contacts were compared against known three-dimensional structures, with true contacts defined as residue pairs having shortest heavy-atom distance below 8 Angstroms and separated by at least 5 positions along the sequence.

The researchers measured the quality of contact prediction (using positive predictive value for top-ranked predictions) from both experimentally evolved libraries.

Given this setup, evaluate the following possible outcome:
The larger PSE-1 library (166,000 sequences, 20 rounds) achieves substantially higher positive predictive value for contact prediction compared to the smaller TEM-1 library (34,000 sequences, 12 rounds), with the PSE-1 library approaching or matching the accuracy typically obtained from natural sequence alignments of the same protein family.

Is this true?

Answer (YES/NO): NO